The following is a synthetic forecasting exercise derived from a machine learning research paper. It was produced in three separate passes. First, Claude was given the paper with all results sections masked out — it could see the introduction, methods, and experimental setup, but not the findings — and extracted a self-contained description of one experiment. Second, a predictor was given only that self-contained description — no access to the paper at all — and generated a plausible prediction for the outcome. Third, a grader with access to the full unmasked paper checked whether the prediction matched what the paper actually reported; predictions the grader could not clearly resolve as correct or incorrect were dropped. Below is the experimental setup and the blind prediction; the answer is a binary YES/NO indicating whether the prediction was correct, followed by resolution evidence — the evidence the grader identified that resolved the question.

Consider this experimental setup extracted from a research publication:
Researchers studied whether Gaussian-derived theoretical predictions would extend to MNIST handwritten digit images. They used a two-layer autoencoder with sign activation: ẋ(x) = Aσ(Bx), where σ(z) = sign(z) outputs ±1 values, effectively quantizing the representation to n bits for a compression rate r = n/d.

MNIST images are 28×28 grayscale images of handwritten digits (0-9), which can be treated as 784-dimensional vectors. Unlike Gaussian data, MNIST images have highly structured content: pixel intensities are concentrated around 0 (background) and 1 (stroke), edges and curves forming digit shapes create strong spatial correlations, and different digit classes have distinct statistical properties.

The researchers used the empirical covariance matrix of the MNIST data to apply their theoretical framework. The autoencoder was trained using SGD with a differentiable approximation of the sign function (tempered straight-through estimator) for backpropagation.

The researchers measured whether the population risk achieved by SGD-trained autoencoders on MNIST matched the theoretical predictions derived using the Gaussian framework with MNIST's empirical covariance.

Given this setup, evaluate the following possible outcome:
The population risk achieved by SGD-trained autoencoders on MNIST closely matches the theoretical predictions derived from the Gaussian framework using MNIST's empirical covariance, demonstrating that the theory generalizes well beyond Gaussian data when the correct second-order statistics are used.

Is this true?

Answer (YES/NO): YES